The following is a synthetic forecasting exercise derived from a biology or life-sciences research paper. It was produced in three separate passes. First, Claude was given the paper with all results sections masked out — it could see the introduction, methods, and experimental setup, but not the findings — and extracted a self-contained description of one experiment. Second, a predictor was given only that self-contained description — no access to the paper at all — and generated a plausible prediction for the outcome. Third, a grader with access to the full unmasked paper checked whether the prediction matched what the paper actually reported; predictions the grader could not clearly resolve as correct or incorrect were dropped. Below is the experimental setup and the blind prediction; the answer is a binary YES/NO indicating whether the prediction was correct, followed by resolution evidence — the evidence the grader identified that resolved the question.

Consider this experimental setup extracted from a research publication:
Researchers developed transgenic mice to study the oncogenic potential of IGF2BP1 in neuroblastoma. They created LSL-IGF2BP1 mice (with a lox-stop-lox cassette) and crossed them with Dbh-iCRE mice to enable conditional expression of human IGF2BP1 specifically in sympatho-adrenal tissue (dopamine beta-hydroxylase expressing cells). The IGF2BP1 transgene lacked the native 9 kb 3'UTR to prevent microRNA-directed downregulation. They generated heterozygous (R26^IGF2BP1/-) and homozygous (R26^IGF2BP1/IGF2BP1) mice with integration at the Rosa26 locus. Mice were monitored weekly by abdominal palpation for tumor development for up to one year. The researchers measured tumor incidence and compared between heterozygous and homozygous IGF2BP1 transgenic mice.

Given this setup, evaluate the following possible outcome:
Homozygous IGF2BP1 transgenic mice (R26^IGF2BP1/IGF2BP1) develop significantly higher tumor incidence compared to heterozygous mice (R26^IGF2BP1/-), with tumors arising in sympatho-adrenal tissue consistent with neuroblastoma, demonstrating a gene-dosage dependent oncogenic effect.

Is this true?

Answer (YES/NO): YES